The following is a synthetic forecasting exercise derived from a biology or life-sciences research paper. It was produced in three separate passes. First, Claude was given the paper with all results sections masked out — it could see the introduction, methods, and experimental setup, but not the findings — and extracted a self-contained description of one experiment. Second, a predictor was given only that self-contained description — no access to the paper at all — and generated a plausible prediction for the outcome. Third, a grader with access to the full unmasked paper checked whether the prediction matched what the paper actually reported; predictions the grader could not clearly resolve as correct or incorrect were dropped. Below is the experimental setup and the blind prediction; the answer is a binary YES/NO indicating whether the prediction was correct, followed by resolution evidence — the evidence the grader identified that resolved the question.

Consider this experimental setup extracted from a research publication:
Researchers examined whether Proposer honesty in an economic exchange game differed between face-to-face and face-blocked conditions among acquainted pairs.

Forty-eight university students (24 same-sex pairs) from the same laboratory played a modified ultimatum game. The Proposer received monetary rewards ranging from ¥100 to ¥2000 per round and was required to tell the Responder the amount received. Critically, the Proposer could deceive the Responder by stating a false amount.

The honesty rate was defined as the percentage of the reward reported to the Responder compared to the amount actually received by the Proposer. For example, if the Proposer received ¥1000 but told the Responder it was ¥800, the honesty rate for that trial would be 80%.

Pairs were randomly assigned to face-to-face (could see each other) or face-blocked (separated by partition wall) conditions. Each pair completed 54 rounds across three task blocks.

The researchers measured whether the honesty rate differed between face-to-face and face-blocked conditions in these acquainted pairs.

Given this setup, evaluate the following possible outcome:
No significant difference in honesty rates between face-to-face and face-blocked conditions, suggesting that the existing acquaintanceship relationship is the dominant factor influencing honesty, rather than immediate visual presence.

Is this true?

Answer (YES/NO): YES